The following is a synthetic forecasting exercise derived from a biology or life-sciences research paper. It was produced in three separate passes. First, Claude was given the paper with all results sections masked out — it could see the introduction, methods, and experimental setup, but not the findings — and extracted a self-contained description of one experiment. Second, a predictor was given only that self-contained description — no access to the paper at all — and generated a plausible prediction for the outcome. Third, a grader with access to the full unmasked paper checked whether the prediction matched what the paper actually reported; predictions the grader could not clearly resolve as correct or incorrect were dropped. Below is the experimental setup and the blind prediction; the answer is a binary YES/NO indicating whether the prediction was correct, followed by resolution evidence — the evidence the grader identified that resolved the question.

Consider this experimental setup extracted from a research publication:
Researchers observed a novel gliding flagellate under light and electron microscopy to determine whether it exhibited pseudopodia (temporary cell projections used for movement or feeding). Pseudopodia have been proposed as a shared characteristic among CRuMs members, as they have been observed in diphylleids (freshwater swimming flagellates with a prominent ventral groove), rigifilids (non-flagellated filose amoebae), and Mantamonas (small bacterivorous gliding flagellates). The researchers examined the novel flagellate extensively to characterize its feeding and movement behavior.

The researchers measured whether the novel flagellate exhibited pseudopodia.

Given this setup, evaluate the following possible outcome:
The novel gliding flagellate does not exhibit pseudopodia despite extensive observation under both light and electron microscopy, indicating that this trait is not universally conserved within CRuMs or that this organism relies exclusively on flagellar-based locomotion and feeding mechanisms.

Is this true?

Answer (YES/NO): YES